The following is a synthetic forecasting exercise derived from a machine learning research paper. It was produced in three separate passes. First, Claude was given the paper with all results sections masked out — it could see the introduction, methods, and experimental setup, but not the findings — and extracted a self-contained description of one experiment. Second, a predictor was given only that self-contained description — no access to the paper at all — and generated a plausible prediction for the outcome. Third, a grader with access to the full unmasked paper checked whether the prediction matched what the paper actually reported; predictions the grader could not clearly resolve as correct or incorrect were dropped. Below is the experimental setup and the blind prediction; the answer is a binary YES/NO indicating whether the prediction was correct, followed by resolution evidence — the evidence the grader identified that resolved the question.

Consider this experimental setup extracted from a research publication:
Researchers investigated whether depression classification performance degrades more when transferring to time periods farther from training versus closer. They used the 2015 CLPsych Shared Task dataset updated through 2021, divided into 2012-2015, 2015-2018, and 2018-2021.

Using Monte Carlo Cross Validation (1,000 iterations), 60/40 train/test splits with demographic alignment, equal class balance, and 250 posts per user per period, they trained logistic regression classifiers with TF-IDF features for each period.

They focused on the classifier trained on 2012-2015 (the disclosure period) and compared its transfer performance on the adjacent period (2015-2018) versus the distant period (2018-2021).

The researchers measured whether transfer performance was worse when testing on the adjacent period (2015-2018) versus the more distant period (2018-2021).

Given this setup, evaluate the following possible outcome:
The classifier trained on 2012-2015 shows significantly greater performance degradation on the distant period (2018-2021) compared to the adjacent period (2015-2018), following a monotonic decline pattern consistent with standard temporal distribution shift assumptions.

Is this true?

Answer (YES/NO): NO